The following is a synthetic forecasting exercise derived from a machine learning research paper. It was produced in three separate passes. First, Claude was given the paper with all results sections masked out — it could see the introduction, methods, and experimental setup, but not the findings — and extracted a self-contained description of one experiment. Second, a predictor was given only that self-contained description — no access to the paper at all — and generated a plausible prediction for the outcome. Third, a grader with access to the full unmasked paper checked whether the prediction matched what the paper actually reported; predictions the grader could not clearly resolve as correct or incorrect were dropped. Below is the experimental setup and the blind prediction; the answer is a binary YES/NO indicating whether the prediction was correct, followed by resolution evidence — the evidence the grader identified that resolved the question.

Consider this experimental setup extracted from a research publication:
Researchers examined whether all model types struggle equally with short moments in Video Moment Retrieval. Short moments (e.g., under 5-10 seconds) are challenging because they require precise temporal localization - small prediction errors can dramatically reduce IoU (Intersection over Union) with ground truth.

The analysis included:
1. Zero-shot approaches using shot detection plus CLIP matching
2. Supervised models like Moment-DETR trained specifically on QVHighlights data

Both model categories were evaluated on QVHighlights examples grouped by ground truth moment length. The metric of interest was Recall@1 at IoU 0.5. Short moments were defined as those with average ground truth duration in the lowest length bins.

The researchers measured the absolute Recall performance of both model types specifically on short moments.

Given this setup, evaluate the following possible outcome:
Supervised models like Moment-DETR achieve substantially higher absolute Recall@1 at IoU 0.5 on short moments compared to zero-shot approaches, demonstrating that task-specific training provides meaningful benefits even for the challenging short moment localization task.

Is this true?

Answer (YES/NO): NO